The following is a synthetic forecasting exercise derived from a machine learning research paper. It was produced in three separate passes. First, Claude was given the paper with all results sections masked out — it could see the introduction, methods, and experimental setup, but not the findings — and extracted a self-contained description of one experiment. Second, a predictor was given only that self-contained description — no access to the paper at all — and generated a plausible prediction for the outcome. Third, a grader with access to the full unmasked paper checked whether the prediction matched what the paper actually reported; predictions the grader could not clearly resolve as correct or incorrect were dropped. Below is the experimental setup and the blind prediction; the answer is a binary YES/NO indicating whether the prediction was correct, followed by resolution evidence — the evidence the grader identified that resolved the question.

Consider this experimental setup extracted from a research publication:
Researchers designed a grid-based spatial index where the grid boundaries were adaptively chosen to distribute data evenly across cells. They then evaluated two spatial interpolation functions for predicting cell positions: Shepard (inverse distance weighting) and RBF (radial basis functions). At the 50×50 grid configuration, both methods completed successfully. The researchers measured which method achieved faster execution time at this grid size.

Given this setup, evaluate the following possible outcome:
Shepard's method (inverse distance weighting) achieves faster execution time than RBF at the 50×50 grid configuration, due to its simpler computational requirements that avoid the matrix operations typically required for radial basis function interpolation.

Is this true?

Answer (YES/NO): NO